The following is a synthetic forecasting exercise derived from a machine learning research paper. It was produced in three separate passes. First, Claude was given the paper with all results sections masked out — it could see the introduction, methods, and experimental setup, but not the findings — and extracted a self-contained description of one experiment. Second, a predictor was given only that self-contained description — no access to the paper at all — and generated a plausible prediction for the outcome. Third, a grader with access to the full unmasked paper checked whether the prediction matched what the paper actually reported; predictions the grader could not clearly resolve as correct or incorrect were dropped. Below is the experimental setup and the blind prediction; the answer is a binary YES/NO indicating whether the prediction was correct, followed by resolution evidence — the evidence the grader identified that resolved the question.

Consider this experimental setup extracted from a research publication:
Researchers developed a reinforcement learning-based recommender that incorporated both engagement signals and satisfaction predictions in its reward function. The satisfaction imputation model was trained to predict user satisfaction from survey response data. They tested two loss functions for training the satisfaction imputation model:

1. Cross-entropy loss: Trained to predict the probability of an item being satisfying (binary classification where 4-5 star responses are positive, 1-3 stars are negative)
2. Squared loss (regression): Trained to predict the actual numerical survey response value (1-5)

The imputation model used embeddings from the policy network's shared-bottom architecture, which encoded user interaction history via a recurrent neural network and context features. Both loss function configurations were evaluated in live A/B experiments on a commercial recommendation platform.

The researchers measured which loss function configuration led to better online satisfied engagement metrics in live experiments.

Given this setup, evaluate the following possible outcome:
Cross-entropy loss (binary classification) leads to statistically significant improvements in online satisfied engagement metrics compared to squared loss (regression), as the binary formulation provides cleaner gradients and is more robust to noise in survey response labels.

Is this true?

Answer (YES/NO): NO